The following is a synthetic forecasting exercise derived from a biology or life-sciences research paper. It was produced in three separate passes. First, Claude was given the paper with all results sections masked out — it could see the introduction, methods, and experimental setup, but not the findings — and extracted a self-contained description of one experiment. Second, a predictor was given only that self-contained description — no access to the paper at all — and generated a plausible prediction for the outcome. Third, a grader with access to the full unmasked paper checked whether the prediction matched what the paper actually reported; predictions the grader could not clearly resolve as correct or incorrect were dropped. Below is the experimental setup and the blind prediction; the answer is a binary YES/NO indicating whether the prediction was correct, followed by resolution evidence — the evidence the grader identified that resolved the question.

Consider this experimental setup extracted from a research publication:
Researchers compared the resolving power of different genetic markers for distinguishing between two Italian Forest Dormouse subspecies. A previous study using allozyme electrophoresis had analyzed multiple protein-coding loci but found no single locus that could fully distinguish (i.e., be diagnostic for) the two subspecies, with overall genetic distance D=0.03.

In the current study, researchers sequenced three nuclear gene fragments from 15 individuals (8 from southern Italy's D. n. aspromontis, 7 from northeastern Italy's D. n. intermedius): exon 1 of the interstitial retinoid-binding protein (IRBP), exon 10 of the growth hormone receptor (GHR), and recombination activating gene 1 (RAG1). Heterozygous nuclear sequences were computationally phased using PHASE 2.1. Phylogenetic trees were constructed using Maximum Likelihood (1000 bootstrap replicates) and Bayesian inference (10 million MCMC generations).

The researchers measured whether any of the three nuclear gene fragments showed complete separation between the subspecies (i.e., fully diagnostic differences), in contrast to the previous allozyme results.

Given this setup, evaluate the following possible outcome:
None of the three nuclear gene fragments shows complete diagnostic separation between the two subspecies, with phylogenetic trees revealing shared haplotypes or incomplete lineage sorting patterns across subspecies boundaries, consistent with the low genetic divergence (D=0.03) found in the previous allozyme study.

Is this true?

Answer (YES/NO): NO